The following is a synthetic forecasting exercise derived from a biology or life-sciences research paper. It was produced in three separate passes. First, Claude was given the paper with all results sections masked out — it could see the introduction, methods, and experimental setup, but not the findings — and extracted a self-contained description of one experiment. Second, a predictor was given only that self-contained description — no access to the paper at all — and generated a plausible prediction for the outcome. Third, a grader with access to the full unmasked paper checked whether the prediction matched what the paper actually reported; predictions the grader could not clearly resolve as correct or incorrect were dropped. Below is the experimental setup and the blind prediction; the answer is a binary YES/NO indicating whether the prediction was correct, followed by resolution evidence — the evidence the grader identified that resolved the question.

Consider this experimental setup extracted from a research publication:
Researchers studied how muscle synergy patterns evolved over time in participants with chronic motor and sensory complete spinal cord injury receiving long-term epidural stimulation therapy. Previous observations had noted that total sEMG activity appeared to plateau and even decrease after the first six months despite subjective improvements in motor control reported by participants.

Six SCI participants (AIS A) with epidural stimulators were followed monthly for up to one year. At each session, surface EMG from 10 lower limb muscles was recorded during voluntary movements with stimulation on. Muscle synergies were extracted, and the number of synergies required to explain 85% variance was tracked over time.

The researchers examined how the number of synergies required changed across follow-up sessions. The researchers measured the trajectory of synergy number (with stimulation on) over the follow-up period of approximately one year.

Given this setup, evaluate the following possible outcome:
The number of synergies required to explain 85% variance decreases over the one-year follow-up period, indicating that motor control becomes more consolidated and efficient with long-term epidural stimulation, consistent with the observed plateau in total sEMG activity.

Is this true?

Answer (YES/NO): YES